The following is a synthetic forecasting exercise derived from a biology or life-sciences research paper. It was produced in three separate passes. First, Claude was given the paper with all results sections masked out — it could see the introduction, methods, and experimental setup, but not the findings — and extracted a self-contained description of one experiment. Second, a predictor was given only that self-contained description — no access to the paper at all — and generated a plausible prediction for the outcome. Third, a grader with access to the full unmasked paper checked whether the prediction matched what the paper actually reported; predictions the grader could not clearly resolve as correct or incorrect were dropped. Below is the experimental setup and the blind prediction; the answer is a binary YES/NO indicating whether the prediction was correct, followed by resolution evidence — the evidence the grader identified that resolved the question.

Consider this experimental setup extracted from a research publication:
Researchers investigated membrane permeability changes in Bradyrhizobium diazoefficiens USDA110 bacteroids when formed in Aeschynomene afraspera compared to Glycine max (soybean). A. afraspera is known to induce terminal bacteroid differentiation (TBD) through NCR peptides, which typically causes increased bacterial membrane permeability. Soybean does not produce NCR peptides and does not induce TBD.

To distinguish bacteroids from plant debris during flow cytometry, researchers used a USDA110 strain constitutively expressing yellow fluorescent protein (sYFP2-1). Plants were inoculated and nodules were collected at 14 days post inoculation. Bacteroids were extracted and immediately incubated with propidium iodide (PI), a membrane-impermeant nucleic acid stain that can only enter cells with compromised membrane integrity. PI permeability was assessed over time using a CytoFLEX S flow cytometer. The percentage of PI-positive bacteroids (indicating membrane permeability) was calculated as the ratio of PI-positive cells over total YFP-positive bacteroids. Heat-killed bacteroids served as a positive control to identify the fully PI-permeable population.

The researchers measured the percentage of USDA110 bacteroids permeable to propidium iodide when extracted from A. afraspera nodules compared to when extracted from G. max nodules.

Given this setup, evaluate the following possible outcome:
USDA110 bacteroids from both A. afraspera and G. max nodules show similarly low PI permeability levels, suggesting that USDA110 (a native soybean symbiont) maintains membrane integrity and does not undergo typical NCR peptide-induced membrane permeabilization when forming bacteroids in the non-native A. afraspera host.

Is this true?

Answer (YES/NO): NO